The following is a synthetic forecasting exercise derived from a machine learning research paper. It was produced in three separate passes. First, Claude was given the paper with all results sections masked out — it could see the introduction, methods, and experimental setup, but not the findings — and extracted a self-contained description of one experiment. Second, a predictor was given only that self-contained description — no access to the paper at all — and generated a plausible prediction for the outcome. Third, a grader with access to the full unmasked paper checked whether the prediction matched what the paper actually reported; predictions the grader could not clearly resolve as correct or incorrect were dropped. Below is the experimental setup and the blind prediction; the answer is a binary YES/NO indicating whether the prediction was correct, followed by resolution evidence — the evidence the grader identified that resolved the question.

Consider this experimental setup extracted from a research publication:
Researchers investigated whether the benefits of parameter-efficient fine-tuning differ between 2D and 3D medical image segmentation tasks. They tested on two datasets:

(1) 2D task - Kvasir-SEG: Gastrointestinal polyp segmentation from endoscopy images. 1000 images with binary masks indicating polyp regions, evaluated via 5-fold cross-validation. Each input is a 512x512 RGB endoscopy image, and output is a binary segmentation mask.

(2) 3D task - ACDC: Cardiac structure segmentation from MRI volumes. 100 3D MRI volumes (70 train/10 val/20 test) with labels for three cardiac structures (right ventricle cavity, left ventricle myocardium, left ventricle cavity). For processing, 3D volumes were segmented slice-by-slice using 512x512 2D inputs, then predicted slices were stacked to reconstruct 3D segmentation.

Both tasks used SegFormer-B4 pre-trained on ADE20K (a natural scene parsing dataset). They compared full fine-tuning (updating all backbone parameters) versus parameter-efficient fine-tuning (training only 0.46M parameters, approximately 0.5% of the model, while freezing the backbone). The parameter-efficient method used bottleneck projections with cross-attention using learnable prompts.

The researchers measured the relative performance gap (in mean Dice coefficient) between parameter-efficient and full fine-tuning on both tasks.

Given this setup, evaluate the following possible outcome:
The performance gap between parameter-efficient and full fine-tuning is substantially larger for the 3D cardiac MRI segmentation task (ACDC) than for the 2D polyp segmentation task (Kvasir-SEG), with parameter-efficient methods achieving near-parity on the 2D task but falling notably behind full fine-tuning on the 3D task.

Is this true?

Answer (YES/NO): NO